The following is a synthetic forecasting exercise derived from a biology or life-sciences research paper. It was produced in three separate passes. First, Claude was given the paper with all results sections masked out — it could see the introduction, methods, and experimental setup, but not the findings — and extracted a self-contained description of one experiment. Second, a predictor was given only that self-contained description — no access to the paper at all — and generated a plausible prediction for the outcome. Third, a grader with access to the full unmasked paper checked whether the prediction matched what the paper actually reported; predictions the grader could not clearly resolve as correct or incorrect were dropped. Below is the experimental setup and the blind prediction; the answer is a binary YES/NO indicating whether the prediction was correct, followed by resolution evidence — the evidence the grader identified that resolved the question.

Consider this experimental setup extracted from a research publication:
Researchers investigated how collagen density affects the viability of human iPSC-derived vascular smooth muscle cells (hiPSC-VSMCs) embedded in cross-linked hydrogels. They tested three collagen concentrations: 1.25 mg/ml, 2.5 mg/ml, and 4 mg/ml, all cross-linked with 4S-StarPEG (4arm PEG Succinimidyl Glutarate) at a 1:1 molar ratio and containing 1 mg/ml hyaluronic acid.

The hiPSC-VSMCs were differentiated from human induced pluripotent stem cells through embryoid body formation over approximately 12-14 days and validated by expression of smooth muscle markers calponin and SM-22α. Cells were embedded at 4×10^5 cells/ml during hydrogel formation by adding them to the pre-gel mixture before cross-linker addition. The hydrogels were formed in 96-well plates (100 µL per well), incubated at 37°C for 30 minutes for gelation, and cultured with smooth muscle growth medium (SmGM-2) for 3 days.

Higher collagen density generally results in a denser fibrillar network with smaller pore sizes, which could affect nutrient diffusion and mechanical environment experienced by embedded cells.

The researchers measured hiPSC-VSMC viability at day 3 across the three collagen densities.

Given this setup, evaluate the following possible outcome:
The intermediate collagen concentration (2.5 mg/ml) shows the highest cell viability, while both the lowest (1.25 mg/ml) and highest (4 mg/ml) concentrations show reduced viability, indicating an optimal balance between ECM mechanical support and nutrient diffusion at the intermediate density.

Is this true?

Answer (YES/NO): NO